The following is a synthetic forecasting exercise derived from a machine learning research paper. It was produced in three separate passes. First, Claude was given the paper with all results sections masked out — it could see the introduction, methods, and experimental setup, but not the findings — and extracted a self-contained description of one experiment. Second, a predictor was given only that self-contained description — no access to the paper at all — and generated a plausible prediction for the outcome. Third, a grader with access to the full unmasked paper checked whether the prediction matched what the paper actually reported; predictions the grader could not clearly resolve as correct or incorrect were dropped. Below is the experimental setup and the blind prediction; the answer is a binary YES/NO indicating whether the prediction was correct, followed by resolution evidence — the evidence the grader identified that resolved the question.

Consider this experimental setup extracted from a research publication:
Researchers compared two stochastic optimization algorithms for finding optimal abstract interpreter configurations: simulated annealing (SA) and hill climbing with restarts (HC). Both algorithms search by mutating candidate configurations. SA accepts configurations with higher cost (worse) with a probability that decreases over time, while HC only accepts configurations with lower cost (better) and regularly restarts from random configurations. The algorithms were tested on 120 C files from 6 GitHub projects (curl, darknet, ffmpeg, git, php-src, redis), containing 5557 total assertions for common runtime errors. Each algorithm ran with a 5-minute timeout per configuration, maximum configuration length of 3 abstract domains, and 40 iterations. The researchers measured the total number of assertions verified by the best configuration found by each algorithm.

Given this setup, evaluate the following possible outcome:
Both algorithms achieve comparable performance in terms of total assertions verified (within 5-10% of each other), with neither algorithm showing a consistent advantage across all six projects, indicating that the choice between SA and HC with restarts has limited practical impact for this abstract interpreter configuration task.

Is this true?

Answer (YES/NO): YES